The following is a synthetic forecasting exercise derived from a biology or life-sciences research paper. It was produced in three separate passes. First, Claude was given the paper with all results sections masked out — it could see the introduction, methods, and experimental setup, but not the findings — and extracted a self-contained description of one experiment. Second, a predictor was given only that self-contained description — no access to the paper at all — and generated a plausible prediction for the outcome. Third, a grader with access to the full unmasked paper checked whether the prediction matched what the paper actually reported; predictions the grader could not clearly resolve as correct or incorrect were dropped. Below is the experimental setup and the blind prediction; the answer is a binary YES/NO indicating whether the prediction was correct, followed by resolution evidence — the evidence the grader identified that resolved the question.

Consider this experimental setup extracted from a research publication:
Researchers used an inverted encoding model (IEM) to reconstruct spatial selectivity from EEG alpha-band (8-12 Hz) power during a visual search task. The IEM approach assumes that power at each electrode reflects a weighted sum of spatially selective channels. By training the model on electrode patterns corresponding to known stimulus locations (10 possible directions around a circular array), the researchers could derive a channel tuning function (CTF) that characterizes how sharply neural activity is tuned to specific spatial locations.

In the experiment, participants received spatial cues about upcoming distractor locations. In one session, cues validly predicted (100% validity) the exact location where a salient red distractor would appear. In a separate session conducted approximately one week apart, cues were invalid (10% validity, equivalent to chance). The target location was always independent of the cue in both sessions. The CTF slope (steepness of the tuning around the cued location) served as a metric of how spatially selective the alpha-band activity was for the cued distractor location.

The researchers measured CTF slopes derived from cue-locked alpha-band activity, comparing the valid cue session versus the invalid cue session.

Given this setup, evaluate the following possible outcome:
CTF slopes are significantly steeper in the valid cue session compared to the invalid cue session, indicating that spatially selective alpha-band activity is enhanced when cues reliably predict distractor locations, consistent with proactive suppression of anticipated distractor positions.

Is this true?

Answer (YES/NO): NO